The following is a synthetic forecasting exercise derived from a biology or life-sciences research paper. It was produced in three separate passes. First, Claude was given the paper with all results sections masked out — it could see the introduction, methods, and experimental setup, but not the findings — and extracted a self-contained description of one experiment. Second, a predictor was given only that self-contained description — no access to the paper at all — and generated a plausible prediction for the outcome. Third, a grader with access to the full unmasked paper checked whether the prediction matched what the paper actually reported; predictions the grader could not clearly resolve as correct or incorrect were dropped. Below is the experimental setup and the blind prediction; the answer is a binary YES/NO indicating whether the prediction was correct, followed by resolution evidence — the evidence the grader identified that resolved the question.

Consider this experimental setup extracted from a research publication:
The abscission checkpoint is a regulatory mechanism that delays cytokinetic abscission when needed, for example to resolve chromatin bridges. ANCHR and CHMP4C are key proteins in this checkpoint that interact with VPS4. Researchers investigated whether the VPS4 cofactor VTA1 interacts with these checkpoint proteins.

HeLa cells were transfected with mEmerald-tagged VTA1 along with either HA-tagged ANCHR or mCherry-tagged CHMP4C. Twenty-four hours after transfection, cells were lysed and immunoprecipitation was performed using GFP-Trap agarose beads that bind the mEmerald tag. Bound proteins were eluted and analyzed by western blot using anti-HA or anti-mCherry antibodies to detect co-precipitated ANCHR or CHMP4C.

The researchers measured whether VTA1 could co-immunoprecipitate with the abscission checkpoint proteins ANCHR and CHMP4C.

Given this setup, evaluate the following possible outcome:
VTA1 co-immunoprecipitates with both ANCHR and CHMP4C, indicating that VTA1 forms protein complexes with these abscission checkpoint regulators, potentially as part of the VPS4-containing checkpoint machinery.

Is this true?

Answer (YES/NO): YES